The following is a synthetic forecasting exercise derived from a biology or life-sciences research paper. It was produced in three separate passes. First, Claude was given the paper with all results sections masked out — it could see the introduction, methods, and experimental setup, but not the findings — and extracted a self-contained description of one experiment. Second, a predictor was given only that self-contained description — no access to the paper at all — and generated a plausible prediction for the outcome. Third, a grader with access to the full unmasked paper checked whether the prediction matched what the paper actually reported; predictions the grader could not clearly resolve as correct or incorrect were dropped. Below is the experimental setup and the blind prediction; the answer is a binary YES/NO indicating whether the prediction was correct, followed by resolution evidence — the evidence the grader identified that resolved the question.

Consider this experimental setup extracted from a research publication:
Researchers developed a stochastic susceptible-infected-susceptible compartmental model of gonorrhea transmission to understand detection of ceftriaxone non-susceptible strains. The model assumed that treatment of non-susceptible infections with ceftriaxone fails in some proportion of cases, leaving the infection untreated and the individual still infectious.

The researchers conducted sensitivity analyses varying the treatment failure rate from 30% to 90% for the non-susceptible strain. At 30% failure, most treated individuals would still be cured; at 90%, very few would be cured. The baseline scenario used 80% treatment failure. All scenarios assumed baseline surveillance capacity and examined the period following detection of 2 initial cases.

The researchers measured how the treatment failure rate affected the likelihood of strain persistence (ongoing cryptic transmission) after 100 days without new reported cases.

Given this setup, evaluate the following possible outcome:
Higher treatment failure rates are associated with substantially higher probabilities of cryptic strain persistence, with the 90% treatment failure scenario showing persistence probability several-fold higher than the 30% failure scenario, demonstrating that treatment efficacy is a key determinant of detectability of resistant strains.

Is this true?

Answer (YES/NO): NO